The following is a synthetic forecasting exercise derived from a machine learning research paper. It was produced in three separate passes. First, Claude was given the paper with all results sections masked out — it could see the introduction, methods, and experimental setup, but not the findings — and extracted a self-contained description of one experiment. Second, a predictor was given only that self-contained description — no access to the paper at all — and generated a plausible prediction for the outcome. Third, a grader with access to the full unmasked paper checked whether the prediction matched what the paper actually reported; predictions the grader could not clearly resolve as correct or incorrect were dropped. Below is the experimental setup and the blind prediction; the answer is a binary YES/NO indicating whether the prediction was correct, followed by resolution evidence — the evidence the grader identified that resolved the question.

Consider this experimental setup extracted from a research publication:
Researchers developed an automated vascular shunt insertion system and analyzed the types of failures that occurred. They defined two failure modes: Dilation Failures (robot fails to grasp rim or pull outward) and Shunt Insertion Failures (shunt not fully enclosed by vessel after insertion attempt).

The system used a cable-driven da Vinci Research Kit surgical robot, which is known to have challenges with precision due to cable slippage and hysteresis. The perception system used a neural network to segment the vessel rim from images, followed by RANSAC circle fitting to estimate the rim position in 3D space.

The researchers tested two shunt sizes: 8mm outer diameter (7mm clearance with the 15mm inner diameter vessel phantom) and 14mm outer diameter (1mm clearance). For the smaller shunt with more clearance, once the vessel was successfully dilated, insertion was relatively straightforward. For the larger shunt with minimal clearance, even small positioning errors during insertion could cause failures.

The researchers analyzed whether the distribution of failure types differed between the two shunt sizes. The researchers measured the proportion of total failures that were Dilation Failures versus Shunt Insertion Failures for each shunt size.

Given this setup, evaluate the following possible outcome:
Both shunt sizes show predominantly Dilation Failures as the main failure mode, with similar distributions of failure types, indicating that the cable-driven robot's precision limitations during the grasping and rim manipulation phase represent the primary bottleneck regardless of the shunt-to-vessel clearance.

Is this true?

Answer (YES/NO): NO